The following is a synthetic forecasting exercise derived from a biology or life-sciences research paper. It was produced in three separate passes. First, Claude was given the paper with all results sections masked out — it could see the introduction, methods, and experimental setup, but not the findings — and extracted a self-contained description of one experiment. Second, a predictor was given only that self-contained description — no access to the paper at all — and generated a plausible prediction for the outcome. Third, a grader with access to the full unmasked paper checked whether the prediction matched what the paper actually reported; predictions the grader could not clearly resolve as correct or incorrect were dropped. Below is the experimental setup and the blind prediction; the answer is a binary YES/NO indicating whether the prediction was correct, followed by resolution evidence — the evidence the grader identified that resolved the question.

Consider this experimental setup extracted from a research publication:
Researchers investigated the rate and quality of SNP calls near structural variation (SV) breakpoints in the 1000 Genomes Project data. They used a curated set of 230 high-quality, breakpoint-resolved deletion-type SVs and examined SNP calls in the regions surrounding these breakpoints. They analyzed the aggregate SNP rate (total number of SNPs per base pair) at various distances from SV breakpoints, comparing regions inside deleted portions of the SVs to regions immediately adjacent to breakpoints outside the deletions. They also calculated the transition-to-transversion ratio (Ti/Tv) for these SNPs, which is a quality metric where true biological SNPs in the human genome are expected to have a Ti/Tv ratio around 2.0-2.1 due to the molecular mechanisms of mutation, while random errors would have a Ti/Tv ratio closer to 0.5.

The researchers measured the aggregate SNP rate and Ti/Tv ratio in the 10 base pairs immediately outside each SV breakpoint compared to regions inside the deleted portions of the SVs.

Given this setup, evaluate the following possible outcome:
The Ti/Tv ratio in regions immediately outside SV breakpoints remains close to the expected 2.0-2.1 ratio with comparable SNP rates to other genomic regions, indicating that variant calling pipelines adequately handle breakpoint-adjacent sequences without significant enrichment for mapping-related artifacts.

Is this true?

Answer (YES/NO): NO